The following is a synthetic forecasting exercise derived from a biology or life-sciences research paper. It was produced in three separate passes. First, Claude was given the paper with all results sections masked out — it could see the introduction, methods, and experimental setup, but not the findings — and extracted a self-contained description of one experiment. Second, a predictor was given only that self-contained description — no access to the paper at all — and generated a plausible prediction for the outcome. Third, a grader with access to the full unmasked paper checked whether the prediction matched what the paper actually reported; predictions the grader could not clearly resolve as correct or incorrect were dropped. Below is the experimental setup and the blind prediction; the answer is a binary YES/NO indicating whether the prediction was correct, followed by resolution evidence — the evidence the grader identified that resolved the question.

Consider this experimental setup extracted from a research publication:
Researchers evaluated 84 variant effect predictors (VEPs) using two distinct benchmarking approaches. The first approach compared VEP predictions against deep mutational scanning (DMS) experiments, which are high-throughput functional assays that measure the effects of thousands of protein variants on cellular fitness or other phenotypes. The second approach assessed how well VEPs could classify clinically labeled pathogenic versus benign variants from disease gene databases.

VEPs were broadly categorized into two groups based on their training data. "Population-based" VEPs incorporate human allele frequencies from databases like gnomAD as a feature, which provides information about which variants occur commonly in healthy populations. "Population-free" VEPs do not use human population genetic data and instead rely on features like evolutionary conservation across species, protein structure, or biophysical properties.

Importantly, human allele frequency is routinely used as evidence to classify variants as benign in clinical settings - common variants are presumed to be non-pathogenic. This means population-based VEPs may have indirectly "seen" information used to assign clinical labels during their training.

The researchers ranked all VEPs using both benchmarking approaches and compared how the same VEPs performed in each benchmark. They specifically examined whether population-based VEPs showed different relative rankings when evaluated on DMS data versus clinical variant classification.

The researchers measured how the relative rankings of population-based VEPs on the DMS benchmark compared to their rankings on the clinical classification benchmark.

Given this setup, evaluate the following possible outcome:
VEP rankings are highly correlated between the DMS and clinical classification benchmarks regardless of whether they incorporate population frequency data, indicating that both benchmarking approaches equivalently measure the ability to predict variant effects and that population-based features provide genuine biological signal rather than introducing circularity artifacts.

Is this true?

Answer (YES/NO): NO